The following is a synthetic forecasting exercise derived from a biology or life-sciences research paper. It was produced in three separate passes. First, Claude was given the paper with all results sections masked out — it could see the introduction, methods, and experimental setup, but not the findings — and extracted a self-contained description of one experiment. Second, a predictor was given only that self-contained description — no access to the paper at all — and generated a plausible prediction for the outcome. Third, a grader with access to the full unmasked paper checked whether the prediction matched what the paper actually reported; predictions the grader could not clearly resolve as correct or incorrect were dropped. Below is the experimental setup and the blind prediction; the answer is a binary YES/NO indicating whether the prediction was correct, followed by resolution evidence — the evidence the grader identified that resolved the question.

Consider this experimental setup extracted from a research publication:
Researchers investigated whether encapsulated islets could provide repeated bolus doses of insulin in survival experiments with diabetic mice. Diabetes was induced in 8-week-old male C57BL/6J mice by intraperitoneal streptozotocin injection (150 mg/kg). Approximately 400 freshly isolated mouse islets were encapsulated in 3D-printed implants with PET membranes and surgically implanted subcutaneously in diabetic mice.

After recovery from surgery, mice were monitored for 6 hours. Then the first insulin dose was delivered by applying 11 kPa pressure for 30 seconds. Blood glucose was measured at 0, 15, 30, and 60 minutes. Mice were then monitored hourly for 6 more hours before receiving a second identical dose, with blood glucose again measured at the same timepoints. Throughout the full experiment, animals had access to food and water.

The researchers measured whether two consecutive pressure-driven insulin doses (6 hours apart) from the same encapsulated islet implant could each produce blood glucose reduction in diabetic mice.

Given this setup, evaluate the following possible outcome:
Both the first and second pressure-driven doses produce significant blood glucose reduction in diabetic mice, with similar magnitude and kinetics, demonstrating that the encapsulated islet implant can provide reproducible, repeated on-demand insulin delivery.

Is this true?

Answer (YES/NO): YES